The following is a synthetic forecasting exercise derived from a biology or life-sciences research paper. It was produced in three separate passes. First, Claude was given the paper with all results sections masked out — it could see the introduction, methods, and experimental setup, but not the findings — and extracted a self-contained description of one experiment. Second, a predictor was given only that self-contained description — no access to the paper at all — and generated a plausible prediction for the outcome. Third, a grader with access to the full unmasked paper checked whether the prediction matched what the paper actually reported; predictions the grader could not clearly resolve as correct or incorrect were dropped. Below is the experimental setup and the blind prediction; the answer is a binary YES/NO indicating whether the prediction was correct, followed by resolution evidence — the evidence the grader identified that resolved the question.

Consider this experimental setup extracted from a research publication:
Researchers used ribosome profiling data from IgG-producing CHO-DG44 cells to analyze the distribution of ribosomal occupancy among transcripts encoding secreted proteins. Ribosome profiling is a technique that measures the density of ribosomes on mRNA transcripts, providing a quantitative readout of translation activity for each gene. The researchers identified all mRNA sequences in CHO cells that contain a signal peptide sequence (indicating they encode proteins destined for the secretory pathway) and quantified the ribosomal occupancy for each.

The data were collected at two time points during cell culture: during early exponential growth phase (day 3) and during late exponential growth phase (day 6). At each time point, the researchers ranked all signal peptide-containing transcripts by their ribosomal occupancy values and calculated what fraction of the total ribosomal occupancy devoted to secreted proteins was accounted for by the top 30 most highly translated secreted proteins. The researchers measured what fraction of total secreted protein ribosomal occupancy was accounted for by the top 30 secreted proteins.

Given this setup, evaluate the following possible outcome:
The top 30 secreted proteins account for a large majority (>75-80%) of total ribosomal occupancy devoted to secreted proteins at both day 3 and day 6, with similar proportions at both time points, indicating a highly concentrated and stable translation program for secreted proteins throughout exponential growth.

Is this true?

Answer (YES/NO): NO